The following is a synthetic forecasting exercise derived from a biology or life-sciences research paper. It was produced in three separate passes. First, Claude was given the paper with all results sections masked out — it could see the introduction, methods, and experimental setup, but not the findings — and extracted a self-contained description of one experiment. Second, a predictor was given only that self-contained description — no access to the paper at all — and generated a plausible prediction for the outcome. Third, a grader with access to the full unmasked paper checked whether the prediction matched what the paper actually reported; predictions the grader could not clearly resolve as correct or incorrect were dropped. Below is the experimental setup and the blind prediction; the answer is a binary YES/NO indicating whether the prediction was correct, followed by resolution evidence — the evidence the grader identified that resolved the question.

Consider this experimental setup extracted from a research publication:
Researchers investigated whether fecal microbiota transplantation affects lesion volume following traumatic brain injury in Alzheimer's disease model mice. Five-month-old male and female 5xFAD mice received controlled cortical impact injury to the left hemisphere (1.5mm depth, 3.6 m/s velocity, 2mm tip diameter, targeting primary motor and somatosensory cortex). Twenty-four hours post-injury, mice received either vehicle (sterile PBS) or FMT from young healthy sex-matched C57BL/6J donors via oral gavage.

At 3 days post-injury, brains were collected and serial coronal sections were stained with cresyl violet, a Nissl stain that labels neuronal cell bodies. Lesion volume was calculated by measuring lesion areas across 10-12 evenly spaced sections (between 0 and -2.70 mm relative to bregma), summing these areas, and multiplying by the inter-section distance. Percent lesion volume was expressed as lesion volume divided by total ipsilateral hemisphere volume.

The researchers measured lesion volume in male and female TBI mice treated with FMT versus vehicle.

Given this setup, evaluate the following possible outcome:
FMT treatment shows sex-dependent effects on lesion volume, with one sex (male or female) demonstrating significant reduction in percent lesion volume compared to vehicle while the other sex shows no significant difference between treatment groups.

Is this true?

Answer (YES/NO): NO